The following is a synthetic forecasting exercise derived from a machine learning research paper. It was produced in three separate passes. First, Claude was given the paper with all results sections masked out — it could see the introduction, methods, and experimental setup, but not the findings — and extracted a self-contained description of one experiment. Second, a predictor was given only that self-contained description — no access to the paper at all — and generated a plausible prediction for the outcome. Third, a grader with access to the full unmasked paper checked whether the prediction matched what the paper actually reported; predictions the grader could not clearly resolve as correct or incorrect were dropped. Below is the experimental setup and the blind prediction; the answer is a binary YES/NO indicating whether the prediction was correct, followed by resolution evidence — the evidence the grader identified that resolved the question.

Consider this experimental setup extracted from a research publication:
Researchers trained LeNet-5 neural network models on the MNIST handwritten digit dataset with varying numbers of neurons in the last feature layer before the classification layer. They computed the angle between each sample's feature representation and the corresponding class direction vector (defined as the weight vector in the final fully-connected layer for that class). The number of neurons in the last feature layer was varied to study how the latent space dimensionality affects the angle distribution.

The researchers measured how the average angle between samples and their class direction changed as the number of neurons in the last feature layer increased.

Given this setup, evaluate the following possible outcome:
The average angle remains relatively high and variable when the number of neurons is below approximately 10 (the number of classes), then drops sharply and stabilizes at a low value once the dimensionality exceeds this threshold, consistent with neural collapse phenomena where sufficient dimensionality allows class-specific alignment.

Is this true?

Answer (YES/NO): NO